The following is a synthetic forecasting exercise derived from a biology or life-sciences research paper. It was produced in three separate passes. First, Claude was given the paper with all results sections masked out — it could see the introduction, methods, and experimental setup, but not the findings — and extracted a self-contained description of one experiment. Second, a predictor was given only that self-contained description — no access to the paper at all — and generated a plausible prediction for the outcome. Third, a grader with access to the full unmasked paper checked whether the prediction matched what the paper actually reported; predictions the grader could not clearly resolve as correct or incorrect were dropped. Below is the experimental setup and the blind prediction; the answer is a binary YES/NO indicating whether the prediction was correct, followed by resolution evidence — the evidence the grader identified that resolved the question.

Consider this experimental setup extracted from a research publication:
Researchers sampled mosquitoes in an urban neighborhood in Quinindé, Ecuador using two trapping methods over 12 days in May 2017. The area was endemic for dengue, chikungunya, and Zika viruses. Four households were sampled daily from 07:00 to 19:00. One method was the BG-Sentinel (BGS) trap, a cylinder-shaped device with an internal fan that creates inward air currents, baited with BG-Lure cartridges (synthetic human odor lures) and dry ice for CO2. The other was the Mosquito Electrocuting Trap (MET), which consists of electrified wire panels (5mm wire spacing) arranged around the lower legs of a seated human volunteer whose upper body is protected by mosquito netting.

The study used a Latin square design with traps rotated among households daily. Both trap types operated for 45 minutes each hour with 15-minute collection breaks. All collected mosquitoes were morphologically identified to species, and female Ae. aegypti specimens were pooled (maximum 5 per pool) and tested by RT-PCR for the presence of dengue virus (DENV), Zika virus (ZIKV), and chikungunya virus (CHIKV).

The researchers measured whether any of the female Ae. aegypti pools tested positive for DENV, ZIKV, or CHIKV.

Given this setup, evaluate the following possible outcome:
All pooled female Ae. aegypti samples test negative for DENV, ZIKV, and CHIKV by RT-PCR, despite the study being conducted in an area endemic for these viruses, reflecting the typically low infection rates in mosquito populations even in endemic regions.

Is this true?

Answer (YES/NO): YES